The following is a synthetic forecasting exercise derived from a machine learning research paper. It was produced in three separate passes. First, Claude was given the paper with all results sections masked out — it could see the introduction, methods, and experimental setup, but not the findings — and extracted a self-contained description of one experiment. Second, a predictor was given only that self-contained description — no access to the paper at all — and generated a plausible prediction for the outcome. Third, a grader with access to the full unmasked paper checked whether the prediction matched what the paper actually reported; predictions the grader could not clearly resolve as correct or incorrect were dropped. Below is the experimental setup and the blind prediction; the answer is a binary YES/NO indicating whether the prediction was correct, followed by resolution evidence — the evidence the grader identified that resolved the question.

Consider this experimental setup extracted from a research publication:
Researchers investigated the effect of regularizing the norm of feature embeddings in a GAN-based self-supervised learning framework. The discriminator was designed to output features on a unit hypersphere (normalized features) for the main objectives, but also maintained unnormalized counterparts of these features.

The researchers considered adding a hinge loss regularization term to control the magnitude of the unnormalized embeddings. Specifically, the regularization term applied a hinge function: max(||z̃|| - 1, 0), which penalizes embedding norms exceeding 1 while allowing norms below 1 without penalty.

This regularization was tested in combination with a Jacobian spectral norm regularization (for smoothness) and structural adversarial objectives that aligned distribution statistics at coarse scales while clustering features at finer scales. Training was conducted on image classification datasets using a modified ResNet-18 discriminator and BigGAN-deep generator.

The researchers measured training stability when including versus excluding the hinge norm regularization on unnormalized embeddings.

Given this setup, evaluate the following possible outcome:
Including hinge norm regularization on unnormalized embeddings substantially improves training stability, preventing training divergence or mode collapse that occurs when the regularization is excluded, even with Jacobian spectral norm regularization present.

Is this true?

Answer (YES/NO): NO